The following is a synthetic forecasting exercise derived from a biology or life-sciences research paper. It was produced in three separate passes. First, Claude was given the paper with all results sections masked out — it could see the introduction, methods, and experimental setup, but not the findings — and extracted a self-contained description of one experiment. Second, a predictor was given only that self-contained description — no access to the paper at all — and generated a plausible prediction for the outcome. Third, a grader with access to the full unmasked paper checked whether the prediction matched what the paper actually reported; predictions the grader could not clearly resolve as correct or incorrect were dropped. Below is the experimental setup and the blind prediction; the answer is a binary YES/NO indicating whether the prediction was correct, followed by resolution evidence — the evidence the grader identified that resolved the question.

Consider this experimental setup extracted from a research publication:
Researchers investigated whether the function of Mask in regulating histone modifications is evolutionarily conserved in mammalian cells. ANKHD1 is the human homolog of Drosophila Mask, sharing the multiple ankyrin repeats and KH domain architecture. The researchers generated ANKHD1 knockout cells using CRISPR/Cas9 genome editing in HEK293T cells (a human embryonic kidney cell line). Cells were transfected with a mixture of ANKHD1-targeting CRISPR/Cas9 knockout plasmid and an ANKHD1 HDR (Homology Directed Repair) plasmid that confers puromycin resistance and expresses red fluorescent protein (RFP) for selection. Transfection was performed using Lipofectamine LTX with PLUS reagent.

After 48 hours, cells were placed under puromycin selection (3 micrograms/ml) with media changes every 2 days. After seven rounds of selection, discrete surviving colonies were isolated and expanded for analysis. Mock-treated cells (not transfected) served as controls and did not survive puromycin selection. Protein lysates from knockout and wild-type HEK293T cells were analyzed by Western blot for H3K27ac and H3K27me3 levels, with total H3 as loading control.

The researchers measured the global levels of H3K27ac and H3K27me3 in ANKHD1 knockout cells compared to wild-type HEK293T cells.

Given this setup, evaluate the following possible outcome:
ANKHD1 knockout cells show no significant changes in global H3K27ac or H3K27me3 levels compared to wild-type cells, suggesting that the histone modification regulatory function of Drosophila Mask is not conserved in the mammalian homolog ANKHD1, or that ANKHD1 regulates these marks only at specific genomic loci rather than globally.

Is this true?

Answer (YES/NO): NO